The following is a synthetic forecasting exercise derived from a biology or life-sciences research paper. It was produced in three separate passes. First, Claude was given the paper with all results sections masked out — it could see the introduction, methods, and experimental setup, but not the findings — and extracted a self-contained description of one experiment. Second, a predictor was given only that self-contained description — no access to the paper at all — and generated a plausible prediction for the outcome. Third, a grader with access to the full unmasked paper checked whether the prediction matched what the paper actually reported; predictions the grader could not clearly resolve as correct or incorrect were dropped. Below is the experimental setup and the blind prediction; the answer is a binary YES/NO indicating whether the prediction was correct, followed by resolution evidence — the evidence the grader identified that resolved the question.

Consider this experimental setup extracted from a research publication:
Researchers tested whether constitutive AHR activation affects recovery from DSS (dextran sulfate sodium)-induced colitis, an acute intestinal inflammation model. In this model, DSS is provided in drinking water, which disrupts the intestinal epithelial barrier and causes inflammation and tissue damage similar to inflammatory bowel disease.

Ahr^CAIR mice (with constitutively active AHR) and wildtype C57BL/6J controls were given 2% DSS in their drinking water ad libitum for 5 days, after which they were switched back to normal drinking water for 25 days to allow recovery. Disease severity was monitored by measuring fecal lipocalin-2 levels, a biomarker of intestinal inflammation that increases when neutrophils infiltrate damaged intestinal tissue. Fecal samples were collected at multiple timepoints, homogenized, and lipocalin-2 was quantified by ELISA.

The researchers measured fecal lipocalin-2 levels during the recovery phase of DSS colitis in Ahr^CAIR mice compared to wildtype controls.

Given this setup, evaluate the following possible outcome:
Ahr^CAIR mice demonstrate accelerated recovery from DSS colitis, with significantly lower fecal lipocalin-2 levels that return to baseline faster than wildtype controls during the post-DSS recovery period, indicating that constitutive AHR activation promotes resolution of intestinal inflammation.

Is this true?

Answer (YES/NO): YES